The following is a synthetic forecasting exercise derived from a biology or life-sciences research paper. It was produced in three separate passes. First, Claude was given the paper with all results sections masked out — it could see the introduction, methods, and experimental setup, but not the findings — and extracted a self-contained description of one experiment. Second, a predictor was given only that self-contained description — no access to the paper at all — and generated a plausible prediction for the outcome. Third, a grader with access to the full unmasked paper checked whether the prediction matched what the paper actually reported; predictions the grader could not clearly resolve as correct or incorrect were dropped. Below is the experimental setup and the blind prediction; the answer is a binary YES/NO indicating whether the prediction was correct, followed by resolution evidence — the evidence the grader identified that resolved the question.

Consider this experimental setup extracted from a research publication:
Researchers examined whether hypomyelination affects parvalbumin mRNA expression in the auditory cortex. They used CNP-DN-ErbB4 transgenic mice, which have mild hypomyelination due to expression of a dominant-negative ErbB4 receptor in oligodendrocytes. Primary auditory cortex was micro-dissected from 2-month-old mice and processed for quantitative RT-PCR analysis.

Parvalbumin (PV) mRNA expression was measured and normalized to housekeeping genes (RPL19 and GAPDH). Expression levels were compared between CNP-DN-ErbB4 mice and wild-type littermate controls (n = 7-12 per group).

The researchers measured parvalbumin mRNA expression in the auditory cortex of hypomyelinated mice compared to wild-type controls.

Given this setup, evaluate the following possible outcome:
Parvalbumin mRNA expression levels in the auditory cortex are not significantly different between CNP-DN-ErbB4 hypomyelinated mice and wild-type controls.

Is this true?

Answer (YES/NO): NO